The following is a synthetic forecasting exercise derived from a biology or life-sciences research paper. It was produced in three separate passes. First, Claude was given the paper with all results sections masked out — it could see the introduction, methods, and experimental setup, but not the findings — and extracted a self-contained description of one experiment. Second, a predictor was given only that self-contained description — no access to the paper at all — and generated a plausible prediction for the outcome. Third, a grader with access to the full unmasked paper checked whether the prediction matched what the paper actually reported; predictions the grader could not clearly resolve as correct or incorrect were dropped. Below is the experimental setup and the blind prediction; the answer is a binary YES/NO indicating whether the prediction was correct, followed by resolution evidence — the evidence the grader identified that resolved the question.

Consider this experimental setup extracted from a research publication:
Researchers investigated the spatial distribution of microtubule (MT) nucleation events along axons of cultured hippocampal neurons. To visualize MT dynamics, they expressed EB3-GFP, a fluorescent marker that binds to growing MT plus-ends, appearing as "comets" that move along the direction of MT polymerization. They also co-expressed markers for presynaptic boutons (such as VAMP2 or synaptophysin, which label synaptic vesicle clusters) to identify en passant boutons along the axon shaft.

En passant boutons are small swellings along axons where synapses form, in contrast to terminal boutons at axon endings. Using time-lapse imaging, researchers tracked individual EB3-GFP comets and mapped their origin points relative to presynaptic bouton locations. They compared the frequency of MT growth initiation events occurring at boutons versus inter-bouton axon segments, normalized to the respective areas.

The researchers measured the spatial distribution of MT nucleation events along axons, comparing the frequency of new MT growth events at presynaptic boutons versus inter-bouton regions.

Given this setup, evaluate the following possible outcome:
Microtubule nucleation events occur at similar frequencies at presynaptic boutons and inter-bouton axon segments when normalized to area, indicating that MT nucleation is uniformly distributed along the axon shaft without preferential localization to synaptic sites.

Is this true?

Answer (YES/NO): NO